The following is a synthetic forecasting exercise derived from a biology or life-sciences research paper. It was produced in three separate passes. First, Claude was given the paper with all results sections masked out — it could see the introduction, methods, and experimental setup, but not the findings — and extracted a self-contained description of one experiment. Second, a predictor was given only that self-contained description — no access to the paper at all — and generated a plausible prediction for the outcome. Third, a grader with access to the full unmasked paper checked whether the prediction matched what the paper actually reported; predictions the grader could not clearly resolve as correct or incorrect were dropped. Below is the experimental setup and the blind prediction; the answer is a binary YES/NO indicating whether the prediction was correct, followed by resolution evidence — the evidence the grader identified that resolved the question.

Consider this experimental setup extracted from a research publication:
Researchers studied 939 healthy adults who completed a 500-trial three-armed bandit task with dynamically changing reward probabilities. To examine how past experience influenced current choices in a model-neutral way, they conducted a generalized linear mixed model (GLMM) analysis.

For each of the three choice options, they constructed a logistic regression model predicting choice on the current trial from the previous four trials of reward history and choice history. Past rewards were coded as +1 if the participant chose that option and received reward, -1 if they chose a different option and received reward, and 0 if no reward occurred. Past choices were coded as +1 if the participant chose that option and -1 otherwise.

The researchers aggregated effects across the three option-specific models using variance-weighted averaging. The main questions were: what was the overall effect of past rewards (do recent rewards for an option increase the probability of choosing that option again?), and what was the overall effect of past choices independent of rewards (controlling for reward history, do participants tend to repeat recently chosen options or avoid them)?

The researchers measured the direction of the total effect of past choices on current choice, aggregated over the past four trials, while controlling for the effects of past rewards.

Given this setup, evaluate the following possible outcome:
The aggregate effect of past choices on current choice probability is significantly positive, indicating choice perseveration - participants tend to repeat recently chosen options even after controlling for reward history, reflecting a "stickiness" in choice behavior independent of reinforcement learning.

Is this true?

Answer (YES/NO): NO